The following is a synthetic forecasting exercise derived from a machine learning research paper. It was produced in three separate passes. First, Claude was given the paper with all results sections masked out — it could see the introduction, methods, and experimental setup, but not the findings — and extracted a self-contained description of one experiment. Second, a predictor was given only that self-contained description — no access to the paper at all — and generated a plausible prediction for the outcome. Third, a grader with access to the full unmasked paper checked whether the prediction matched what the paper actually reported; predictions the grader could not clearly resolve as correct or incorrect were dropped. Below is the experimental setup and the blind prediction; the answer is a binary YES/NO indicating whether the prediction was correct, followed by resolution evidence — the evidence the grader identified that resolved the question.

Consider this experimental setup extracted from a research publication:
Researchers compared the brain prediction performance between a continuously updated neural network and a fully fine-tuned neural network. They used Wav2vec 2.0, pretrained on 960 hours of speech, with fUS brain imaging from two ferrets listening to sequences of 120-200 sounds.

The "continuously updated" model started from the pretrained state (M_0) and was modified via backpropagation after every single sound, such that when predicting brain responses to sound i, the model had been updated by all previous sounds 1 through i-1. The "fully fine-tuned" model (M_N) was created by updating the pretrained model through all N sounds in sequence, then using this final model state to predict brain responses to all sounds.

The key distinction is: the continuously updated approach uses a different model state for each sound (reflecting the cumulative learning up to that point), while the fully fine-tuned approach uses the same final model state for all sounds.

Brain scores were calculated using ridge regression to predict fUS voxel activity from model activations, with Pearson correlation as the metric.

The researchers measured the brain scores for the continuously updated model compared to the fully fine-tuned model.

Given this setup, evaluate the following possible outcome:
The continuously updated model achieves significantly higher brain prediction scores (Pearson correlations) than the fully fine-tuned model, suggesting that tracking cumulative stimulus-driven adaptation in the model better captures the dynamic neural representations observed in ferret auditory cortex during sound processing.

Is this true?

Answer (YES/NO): YES